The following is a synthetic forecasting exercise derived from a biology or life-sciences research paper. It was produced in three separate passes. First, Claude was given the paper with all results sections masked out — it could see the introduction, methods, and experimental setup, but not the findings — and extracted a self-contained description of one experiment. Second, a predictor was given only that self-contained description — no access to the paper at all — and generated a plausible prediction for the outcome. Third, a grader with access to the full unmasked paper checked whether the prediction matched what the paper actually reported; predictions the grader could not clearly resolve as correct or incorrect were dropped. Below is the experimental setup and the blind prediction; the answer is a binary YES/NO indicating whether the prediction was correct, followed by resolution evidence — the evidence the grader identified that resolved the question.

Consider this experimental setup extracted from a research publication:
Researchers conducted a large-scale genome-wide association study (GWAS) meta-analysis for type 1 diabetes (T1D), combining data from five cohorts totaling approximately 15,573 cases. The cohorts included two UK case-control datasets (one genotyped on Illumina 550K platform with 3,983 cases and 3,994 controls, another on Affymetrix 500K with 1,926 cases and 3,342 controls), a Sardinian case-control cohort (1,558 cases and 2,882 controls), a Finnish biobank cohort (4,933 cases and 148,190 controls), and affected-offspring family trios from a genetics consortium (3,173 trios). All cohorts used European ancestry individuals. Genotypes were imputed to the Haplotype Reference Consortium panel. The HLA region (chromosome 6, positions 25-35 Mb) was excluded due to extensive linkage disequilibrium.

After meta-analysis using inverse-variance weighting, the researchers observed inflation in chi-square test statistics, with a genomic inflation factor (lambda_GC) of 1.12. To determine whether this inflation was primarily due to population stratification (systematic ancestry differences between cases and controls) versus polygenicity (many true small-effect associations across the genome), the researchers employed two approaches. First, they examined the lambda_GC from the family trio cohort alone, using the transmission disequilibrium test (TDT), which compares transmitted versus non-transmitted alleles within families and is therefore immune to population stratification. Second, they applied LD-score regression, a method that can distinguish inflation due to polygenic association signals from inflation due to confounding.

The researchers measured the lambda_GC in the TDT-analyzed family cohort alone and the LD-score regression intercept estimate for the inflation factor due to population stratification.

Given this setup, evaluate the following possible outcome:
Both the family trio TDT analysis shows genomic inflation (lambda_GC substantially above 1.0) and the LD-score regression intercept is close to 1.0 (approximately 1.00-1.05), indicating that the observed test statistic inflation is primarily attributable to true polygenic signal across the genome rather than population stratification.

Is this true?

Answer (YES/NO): YES